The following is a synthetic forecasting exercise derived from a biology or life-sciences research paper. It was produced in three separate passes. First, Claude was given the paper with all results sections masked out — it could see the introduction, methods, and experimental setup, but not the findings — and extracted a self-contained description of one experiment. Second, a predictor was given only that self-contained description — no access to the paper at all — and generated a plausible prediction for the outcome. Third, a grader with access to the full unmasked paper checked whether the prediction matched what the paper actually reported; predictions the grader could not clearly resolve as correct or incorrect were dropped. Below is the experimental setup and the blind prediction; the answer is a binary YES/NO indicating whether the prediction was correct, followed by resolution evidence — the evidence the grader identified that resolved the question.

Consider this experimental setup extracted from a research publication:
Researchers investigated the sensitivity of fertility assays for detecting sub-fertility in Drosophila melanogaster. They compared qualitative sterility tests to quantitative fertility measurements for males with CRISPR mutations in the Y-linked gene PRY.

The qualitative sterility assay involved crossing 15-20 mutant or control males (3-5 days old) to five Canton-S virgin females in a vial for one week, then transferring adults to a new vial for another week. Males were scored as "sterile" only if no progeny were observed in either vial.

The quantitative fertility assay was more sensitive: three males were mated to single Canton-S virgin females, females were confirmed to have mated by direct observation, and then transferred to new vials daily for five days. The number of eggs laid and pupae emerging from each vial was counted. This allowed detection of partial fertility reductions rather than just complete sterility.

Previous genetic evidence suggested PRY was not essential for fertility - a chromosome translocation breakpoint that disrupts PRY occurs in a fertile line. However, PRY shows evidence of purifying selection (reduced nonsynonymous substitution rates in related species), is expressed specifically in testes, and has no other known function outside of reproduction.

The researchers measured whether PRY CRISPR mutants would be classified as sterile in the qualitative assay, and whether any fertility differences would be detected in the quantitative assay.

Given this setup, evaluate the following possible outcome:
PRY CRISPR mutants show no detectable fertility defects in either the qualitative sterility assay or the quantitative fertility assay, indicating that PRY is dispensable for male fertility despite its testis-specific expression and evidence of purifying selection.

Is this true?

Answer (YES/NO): NO